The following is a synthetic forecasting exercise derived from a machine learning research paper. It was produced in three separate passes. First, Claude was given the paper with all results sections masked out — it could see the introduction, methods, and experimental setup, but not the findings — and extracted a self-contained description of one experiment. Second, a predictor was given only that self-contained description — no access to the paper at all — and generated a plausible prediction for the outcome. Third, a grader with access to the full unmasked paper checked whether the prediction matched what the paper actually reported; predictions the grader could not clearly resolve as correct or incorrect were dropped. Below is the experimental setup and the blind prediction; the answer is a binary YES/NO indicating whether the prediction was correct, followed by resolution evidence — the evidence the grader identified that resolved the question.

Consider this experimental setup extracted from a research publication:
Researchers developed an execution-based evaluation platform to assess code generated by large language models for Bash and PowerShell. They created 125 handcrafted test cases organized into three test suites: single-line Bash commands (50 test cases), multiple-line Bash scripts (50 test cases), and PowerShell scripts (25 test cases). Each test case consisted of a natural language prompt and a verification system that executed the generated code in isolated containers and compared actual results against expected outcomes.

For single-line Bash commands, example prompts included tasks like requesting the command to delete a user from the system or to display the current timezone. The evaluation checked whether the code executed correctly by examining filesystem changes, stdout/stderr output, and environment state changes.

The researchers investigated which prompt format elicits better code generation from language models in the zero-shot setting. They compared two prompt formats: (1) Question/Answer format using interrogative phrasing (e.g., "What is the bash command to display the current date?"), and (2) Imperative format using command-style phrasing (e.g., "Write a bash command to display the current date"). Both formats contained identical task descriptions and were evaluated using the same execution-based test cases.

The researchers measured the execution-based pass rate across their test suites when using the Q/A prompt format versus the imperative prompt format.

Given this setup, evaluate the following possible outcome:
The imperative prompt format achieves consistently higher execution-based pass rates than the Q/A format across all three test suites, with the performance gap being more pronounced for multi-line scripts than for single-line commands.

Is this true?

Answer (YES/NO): NO